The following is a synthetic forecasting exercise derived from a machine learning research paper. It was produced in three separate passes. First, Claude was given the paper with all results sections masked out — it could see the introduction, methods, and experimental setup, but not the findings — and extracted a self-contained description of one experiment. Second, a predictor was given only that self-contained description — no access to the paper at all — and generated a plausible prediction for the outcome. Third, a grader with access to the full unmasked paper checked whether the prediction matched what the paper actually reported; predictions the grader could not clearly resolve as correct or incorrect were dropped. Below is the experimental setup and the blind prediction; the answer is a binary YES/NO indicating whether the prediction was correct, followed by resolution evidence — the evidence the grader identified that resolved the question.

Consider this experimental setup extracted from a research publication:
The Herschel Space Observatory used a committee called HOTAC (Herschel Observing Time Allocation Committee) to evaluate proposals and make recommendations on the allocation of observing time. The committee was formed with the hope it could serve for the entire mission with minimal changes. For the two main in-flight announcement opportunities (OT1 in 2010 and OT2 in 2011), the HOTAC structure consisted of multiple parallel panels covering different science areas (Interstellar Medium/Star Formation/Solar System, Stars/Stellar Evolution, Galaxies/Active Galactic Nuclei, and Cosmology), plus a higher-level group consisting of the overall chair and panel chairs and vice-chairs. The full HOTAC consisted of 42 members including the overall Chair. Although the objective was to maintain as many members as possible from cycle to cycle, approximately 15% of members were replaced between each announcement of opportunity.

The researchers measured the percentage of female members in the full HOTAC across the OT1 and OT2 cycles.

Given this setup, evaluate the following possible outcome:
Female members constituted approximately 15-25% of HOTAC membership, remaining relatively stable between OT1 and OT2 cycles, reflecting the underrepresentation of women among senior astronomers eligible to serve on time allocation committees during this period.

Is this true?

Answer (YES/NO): NO